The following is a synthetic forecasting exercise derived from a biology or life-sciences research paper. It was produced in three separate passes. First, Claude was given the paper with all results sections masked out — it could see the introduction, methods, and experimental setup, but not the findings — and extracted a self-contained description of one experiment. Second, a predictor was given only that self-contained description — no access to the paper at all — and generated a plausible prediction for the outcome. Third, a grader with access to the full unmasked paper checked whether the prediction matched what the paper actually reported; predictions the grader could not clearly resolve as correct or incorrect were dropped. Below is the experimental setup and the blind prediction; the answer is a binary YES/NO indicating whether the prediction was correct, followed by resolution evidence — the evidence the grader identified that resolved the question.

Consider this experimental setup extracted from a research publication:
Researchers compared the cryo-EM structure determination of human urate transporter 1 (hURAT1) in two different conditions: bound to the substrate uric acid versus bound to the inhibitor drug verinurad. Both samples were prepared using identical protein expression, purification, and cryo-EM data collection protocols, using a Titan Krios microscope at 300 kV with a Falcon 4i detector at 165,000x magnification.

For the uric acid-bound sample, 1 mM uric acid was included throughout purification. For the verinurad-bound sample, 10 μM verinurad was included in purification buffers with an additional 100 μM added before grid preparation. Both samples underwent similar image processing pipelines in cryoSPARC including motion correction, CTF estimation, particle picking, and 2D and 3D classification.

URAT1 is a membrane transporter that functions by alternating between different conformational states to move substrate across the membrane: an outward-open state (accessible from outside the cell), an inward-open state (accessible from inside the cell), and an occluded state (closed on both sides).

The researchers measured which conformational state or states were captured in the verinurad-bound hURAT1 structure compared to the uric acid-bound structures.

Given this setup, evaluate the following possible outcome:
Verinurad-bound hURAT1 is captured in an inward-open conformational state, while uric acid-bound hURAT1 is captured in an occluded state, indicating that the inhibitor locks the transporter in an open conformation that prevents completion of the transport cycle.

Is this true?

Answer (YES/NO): NO